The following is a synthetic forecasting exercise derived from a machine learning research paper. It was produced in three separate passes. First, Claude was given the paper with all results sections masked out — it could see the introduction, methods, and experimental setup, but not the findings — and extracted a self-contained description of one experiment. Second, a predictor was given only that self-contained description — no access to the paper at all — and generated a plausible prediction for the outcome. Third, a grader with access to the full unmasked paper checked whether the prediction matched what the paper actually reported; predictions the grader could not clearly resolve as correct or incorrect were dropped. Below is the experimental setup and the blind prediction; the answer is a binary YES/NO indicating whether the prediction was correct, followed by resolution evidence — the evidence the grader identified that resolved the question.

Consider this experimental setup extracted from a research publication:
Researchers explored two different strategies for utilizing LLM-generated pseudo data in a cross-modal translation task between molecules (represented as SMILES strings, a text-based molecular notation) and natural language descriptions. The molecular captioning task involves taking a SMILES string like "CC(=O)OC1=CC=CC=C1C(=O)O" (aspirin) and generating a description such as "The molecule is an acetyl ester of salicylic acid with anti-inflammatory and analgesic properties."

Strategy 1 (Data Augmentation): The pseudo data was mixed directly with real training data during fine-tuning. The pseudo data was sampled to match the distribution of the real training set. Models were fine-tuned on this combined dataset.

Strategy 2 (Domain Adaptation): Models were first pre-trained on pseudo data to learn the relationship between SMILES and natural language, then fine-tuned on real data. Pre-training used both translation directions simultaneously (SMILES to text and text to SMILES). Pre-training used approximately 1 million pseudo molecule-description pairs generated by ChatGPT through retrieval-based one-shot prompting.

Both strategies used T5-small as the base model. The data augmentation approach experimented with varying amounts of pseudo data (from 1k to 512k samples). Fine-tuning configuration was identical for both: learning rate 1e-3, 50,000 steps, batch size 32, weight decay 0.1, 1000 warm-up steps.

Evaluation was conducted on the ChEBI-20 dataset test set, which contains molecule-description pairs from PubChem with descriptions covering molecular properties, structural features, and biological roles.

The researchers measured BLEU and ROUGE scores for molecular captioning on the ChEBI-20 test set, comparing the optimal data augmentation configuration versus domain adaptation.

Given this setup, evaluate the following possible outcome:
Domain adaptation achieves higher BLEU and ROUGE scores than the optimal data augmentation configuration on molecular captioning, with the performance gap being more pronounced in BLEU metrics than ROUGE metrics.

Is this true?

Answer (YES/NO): NO